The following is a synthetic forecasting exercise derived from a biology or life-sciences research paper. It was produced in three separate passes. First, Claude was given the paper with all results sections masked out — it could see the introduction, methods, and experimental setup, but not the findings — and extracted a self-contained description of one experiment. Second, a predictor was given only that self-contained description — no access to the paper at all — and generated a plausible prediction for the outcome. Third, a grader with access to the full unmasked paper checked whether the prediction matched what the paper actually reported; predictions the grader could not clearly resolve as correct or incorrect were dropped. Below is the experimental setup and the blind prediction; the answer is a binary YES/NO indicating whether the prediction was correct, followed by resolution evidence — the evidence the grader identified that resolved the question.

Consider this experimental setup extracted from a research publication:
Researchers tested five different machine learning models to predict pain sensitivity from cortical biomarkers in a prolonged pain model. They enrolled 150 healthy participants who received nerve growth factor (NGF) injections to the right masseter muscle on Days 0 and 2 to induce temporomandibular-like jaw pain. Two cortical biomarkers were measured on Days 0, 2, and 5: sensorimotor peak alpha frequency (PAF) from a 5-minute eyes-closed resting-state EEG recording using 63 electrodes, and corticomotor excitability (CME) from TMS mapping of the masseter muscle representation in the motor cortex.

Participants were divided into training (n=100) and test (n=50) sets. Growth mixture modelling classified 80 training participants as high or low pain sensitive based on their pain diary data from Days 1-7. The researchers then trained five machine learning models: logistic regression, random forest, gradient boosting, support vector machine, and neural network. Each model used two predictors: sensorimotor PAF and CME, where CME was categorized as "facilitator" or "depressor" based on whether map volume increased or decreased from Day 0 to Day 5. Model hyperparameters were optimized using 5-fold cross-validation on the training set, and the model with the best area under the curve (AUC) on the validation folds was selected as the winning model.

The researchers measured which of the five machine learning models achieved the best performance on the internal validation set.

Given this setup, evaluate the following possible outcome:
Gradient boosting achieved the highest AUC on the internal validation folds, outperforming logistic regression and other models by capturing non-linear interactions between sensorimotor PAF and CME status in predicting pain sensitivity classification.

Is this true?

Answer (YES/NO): NO